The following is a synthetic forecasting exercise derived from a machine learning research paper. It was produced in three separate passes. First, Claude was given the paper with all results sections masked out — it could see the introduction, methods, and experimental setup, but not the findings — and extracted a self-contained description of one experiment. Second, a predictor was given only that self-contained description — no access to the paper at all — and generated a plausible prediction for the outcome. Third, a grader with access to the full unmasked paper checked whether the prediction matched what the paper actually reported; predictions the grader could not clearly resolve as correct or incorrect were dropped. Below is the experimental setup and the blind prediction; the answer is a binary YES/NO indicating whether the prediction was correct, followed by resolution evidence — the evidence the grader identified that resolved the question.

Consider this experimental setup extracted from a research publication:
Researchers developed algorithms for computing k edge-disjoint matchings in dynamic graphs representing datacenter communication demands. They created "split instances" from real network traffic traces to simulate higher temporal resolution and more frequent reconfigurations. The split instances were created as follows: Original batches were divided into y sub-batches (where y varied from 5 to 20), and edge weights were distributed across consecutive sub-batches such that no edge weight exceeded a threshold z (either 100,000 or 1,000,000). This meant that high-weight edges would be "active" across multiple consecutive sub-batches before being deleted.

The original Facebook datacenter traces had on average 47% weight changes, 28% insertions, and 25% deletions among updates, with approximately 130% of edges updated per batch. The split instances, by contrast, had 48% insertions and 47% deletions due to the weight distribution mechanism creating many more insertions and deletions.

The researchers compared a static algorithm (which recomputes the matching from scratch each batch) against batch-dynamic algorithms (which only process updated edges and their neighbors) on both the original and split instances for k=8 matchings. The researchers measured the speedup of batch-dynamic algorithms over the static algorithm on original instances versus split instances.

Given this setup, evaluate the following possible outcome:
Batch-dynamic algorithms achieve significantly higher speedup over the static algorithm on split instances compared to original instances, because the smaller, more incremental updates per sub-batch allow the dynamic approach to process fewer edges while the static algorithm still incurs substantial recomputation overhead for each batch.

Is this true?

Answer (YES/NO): YES